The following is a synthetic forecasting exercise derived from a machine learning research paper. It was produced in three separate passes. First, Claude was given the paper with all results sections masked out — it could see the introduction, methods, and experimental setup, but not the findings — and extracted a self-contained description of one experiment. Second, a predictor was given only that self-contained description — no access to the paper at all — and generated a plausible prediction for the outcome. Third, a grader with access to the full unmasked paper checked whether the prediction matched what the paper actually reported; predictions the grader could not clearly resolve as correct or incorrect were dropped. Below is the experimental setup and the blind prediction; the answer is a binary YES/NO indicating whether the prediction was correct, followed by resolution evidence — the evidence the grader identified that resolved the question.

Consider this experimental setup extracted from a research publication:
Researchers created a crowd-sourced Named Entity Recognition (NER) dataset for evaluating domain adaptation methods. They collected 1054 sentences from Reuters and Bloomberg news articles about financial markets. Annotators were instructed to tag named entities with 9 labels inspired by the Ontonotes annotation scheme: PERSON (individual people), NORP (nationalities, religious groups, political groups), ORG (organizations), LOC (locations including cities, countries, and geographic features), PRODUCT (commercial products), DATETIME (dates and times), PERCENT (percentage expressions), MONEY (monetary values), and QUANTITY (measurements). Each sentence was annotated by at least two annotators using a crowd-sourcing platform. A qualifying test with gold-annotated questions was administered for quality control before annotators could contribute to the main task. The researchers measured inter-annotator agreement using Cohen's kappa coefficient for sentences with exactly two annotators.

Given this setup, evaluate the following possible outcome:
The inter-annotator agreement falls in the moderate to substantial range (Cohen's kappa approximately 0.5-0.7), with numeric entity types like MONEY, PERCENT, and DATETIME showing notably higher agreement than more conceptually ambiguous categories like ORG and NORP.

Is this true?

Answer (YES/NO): NO